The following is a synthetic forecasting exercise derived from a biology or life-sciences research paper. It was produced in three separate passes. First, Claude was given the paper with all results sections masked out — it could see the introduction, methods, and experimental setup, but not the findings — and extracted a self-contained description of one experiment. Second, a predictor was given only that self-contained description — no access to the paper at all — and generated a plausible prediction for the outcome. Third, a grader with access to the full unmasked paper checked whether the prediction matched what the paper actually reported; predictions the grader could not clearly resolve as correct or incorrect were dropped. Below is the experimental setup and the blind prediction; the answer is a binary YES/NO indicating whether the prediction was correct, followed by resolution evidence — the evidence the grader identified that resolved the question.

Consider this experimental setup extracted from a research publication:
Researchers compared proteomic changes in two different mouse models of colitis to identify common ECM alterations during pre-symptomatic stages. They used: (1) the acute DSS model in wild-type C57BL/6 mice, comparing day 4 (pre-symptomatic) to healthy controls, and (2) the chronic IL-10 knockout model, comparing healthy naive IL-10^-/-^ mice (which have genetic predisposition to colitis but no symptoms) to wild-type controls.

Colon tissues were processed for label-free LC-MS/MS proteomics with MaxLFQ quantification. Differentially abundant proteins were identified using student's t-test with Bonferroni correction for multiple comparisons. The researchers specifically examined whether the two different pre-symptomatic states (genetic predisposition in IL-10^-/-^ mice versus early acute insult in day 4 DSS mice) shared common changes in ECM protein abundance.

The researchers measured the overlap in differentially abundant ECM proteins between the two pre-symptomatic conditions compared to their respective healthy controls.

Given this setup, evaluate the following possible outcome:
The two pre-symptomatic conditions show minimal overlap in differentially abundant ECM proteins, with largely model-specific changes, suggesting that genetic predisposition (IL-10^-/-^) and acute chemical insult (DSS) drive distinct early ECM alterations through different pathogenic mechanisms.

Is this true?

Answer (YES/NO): NO